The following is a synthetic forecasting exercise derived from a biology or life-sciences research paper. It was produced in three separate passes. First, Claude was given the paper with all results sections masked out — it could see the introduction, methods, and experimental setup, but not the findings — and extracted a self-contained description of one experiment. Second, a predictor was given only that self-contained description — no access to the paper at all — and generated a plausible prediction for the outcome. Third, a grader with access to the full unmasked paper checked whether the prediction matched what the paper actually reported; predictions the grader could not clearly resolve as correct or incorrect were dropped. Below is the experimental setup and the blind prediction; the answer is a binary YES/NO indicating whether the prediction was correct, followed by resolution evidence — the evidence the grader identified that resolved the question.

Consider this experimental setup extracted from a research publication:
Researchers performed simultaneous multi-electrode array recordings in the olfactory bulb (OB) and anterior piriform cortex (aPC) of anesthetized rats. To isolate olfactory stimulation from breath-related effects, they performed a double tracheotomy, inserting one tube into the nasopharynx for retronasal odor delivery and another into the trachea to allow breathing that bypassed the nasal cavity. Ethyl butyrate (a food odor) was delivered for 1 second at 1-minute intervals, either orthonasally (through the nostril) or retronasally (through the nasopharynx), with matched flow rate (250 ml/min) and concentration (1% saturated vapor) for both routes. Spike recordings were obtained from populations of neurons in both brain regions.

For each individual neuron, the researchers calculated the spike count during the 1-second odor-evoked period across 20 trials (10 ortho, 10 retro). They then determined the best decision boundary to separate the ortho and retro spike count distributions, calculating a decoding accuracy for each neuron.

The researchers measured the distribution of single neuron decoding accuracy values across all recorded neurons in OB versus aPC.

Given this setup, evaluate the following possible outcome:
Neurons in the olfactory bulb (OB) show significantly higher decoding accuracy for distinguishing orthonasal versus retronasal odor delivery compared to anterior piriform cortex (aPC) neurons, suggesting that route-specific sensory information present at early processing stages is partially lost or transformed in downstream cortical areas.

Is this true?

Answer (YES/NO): YES